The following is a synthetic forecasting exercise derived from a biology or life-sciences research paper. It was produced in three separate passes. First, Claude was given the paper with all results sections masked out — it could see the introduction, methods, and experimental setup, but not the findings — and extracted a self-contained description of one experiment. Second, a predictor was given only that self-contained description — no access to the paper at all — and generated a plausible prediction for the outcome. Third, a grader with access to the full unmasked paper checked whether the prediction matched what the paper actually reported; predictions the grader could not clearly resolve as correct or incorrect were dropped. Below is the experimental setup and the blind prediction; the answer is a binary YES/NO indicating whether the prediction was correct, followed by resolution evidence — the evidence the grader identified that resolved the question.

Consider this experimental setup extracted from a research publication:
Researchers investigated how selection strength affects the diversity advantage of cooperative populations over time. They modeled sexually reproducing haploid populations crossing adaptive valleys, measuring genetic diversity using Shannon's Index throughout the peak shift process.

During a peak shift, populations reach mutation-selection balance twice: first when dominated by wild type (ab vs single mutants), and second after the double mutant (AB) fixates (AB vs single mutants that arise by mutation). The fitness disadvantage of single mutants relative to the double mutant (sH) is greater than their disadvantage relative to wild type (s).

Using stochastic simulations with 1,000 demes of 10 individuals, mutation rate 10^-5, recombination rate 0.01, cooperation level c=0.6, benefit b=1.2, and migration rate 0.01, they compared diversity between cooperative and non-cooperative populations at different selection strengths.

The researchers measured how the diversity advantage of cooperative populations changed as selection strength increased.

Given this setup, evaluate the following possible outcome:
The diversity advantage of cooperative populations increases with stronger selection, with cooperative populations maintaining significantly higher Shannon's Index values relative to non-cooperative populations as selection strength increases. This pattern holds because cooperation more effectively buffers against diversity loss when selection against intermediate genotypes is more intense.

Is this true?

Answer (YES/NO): NO